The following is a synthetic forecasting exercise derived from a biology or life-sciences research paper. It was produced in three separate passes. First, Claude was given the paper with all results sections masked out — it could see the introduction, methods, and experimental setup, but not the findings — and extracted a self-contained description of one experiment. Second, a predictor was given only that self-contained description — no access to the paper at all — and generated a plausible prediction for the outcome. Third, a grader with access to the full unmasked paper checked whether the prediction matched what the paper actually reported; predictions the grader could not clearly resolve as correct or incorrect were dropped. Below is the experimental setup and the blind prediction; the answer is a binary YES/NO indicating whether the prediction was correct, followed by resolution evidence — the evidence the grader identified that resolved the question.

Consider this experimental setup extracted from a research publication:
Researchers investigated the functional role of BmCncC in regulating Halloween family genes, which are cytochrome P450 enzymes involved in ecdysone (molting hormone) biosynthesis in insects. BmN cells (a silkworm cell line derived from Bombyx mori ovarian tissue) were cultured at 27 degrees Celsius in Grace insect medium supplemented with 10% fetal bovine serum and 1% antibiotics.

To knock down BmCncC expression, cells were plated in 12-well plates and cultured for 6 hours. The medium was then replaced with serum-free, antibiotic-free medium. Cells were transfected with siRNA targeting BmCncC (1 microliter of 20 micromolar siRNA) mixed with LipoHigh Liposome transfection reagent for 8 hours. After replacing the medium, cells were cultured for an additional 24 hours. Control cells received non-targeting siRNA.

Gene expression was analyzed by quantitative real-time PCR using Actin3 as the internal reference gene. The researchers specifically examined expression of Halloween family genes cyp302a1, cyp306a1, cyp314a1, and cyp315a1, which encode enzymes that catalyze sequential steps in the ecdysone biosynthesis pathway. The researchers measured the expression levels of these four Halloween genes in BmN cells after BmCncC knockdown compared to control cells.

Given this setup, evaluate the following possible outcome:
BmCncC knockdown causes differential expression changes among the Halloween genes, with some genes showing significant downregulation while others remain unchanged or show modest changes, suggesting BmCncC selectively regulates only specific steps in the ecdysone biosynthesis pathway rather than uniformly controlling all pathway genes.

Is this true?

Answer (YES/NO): YES